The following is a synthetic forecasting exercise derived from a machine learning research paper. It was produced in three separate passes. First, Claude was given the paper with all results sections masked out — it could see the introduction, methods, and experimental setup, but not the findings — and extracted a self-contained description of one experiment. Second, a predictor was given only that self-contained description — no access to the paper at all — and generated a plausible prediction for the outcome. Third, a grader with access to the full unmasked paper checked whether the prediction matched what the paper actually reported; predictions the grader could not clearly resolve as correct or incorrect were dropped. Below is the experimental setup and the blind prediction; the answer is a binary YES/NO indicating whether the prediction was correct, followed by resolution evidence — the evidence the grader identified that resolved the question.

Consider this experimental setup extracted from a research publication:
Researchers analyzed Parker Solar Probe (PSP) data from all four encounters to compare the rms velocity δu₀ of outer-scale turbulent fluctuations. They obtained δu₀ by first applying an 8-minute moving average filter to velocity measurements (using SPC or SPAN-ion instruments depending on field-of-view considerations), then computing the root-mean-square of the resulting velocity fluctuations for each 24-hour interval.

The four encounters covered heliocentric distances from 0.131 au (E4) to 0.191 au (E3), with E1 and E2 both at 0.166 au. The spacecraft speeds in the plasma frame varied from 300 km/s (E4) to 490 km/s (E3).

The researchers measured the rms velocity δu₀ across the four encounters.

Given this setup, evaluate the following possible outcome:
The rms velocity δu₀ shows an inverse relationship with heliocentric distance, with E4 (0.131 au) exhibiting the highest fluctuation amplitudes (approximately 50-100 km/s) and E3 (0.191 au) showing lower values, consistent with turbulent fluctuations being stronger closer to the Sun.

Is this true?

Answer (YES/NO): NO